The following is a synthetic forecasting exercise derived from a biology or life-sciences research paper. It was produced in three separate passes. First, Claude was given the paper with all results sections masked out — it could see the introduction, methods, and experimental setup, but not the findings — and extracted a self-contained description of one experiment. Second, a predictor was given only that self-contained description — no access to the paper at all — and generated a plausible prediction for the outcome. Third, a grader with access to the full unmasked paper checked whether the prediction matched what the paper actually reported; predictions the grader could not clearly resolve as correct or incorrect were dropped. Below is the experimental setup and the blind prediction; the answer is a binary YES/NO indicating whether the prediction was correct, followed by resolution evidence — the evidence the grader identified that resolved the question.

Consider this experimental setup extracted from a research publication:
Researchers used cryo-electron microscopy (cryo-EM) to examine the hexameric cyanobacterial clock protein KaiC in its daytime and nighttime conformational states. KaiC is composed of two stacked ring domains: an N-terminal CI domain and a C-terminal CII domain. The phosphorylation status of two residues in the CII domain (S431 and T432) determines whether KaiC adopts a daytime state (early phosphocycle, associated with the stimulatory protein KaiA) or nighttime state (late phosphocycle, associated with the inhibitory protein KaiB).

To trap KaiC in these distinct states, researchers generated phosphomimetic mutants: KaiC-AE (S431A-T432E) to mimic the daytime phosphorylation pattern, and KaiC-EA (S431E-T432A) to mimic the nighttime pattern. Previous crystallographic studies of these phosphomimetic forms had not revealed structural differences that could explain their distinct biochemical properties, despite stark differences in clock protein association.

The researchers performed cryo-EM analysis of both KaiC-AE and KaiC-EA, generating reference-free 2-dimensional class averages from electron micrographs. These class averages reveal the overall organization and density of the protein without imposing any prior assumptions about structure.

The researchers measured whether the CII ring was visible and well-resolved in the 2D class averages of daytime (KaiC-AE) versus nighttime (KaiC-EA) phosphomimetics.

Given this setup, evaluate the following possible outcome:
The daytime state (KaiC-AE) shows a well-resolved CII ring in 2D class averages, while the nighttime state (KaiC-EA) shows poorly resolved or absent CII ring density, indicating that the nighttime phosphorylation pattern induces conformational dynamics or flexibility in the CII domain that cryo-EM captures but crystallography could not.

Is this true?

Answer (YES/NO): NO